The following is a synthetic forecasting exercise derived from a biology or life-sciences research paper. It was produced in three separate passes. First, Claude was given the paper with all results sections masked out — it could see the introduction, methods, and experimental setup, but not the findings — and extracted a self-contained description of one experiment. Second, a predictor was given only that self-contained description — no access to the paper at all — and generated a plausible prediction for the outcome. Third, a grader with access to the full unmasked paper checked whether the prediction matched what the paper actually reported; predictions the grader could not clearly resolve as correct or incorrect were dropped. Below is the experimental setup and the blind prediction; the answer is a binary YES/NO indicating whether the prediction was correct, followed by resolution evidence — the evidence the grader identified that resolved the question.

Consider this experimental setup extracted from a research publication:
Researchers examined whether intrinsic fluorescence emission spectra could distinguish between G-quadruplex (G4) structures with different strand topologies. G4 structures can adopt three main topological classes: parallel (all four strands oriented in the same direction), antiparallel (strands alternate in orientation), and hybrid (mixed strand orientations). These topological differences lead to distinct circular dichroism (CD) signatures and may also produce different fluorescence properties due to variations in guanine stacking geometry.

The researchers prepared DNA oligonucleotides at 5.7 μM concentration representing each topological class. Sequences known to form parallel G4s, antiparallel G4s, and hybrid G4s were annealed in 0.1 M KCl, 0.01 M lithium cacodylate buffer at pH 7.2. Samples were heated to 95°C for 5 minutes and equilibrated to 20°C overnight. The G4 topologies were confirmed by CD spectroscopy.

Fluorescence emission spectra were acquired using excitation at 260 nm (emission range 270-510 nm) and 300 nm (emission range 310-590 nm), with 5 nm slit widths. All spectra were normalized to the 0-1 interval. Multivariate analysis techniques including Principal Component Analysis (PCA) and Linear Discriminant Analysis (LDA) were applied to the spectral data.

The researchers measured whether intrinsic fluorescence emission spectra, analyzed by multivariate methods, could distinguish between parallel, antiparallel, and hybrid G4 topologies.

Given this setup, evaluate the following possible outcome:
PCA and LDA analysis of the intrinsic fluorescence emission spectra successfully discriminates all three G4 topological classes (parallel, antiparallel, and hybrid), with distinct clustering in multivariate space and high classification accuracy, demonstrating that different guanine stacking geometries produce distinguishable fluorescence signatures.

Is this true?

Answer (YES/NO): NO